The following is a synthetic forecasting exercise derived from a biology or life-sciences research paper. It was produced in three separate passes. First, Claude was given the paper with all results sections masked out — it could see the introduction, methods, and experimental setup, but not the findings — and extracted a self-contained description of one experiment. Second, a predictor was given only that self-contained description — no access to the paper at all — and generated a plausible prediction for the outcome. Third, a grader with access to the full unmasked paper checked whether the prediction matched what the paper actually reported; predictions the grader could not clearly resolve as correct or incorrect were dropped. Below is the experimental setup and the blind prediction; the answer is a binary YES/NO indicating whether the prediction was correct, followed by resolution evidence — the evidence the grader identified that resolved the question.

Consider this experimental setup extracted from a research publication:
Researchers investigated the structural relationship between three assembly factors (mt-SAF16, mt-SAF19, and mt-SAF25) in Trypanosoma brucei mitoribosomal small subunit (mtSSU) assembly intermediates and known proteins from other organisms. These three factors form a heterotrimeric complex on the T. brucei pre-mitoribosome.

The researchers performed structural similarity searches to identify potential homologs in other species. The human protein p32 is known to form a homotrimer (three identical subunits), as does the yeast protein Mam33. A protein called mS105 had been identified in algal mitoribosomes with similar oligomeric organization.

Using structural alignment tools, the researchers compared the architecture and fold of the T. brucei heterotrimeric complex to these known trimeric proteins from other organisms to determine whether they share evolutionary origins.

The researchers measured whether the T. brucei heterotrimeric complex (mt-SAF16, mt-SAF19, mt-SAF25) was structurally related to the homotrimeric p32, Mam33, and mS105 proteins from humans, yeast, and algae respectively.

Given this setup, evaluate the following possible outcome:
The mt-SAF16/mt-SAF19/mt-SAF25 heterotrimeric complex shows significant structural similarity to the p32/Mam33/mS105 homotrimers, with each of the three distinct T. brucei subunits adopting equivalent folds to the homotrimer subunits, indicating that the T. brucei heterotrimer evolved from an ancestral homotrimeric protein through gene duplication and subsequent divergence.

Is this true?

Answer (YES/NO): NO